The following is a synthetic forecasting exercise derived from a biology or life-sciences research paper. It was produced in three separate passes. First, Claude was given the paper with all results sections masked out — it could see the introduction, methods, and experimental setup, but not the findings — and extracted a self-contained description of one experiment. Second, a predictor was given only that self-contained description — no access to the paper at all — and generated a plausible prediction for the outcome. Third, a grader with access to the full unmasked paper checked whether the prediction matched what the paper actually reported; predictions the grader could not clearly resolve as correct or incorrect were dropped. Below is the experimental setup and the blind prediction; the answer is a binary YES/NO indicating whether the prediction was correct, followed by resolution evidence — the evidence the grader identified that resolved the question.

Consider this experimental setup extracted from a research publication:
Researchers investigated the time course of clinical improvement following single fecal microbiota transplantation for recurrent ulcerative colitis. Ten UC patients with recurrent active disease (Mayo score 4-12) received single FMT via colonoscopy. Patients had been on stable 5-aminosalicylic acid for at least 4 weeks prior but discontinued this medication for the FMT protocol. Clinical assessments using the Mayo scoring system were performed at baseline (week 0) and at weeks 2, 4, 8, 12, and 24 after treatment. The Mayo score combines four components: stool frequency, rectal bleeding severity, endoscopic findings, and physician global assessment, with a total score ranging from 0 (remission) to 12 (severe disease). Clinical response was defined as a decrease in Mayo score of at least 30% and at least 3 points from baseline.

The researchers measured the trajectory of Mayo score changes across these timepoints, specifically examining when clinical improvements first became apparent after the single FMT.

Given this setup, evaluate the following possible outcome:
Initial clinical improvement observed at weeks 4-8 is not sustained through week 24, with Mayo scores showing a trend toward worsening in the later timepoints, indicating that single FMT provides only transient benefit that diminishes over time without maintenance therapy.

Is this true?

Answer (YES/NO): NO